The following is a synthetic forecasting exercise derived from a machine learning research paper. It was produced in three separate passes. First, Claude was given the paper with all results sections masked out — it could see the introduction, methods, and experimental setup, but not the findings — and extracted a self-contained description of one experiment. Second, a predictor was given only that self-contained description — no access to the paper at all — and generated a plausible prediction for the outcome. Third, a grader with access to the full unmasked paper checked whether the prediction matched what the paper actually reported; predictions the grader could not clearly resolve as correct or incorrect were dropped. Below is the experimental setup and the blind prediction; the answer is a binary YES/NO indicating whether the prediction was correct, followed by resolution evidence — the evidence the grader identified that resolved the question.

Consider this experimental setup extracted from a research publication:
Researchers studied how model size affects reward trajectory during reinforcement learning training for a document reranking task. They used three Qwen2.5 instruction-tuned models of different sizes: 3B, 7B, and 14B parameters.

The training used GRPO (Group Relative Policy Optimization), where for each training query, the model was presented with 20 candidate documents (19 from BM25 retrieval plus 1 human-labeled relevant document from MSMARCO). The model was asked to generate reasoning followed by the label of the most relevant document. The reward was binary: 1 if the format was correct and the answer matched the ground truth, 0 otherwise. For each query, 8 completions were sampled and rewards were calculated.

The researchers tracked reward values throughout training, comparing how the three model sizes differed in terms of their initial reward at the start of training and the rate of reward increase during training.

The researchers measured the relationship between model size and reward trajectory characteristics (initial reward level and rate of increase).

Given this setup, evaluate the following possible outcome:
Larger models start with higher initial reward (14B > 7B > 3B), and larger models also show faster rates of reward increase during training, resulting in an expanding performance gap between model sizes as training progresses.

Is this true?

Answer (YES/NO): NO